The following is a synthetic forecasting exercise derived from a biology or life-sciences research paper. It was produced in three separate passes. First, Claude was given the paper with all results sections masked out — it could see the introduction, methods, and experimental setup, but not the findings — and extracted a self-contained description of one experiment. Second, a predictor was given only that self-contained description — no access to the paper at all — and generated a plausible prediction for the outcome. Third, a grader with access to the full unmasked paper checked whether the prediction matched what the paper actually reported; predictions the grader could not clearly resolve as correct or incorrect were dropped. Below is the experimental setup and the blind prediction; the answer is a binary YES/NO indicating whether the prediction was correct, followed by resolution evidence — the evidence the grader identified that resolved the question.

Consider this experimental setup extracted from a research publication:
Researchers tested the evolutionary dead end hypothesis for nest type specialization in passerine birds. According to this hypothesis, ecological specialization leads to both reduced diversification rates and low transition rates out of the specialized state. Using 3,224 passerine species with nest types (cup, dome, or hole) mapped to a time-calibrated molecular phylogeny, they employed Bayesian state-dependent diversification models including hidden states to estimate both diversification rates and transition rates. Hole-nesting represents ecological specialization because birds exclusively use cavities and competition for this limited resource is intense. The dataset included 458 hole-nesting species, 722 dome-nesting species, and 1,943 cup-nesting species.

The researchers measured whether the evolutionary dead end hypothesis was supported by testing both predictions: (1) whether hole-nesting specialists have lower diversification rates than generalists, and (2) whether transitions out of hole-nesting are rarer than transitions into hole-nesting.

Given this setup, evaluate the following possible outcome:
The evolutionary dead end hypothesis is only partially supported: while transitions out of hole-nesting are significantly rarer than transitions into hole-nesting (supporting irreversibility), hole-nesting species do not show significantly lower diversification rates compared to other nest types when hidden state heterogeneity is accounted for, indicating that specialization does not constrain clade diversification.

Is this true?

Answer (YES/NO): NO